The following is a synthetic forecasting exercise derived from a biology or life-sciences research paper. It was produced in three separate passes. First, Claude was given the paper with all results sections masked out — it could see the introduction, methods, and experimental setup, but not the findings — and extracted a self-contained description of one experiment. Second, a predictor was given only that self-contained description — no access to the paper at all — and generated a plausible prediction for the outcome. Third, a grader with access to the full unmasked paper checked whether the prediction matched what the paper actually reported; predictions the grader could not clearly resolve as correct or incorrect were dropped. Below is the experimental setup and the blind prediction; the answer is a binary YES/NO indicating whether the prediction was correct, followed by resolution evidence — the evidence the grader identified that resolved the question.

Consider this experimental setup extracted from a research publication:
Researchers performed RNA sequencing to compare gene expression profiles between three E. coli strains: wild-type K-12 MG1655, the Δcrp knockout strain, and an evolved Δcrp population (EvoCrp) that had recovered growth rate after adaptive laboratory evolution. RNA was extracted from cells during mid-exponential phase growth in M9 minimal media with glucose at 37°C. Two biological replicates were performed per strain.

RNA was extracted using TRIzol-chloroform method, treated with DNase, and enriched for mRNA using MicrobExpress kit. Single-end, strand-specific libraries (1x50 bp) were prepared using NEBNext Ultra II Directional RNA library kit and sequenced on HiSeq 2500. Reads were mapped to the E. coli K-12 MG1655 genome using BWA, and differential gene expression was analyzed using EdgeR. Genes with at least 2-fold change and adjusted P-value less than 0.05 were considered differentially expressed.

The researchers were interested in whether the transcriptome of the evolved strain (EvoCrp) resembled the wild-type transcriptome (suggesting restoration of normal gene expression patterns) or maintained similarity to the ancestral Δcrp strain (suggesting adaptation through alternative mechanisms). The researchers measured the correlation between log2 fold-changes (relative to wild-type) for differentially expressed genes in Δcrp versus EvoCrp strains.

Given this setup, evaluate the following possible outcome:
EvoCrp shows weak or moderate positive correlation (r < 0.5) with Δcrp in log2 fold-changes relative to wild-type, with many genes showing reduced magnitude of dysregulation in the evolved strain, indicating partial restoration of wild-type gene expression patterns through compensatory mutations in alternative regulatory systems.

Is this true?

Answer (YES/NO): NO